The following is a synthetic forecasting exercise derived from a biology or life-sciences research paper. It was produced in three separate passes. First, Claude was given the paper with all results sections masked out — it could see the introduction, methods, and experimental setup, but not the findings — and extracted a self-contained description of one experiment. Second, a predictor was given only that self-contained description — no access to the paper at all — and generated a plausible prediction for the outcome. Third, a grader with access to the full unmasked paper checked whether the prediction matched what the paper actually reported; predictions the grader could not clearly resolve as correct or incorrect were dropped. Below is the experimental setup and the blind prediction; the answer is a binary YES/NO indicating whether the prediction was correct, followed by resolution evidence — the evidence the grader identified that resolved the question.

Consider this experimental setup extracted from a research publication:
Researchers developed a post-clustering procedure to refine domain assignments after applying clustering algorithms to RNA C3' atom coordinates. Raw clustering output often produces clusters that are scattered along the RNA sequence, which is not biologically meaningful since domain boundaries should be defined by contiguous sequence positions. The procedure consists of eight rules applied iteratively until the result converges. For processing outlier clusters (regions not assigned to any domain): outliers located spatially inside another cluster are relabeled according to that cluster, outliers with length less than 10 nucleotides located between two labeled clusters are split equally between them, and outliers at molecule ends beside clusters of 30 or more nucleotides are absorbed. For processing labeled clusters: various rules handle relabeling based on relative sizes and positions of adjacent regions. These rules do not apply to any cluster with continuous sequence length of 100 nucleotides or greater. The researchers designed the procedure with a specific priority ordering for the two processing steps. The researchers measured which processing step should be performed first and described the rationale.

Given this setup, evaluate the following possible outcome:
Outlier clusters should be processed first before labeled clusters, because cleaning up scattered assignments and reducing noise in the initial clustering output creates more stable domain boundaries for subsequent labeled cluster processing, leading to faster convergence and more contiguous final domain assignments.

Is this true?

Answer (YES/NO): NO